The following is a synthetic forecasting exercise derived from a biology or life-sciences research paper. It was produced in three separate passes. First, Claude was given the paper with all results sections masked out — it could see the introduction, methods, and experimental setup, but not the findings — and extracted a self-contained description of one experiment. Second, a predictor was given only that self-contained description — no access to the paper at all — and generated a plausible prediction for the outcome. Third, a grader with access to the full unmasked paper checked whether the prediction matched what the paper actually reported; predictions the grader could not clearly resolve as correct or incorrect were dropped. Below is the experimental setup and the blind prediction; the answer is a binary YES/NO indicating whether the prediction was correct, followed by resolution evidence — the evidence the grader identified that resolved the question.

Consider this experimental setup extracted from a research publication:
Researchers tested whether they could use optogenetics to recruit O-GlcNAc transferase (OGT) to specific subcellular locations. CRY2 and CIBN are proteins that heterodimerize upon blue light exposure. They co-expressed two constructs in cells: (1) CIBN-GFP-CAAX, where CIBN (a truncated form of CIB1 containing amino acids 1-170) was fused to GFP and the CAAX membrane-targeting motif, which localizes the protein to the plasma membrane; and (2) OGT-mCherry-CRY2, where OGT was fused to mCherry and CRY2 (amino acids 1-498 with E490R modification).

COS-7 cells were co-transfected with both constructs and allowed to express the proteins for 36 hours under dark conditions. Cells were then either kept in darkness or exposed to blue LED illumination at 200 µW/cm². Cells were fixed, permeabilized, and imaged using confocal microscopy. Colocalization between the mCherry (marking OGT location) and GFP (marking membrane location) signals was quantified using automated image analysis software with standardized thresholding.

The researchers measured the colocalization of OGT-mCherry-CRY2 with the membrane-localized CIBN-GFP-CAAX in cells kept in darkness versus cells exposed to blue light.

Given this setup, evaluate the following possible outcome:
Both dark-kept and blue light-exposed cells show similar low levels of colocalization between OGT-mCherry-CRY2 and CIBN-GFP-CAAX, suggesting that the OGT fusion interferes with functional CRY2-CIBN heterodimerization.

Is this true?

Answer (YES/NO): NO